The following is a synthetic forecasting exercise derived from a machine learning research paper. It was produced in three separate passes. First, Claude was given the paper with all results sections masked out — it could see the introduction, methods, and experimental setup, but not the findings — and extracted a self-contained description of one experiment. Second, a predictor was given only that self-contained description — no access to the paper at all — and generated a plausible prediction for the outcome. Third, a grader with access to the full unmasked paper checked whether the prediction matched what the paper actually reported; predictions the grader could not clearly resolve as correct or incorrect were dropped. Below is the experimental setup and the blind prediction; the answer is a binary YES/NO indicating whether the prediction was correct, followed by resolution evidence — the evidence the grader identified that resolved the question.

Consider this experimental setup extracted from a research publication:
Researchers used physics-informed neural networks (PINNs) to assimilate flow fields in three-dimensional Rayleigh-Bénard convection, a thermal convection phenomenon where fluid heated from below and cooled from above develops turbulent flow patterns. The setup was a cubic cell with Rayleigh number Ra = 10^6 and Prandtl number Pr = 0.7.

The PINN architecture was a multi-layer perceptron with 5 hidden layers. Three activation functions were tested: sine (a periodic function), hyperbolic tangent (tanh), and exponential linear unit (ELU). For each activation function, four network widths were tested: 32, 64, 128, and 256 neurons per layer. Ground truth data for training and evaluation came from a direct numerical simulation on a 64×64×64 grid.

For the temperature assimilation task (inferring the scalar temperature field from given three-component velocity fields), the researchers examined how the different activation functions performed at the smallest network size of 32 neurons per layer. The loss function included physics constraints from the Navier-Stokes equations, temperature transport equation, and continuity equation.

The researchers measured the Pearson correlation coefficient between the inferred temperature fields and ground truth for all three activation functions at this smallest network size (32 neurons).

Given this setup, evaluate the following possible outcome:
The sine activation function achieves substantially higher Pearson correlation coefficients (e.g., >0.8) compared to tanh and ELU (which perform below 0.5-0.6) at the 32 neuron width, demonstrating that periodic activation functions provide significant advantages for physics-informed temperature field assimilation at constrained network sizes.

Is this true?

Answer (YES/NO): NO